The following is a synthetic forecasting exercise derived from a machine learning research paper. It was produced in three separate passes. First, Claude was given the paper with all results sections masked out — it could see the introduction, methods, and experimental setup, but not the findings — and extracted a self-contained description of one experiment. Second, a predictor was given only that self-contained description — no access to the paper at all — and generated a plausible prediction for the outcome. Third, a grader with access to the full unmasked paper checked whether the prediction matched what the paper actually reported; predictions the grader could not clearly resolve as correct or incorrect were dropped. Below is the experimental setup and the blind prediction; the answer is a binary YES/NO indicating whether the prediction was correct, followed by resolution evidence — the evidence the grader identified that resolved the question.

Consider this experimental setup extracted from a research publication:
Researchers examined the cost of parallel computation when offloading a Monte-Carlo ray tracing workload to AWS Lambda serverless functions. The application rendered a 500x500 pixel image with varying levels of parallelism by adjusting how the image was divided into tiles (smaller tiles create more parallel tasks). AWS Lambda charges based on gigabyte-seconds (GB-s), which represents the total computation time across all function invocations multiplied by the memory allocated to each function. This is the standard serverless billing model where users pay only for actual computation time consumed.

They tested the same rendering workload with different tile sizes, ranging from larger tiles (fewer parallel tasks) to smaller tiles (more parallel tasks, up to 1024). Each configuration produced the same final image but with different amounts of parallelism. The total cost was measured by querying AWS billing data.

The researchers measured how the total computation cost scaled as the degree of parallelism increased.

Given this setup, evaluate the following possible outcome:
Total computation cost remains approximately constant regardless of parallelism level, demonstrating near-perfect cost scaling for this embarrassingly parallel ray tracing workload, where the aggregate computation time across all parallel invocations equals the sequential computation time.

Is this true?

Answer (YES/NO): YES